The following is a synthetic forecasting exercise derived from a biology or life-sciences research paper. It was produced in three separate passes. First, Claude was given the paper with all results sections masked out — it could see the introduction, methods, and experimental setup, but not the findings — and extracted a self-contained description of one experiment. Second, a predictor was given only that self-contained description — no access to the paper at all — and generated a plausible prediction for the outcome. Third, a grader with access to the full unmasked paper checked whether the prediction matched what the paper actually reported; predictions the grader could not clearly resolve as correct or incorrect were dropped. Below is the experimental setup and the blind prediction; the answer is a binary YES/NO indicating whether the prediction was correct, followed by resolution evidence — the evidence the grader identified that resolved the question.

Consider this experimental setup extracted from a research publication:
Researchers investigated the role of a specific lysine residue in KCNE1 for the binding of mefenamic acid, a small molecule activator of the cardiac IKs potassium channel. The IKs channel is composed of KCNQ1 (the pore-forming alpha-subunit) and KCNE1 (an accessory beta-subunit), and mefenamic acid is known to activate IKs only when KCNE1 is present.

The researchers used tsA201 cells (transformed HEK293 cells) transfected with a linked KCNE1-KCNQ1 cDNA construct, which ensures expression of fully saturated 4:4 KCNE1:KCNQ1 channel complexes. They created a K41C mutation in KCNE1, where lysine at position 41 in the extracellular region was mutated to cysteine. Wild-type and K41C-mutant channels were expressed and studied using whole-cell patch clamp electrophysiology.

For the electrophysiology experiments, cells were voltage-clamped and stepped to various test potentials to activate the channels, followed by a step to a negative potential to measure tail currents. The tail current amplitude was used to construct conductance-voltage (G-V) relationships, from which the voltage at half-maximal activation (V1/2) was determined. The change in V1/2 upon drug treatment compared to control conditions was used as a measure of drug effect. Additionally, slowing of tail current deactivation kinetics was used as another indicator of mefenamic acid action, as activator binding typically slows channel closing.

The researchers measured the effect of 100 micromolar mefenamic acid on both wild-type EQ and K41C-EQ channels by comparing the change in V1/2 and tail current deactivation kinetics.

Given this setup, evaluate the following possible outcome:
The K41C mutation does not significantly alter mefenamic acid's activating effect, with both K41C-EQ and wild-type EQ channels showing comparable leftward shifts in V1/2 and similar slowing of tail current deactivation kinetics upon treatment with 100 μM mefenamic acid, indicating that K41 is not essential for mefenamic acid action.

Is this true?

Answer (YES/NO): NO